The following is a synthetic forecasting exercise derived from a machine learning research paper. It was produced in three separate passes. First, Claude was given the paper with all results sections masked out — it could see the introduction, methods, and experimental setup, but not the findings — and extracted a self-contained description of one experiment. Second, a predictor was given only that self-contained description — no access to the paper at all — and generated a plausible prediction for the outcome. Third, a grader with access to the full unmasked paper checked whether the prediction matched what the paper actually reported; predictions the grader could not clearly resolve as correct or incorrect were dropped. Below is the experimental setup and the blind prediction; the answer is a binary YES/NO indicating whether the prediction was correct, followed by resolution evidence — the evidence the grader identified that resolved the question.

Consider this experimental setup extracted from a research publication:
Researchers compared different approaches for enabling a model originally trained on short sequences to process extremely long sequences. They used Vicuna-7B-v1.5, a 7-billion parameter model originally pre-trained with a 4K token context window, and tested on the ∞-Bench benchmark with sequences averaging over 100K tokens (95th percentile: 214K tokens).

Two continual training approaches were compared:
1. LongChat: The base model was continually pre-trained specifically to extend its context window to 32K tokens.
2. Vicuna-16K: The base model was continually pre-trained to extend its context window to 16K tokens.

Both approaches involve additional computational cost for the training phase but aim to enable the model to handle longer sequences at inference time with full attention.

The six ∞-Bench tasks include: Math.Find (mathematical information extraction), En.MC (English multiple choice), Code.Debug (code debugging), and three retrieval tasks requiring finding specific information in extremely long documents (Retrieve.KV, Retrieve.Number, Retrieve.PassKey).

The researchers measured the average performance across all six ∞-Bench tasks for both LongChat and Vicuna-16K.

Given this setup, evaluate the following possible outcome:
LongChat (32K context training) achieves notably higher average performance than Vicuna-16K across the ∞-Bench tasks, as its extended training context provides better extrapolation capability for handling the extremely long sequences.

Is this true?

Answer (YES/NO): NO